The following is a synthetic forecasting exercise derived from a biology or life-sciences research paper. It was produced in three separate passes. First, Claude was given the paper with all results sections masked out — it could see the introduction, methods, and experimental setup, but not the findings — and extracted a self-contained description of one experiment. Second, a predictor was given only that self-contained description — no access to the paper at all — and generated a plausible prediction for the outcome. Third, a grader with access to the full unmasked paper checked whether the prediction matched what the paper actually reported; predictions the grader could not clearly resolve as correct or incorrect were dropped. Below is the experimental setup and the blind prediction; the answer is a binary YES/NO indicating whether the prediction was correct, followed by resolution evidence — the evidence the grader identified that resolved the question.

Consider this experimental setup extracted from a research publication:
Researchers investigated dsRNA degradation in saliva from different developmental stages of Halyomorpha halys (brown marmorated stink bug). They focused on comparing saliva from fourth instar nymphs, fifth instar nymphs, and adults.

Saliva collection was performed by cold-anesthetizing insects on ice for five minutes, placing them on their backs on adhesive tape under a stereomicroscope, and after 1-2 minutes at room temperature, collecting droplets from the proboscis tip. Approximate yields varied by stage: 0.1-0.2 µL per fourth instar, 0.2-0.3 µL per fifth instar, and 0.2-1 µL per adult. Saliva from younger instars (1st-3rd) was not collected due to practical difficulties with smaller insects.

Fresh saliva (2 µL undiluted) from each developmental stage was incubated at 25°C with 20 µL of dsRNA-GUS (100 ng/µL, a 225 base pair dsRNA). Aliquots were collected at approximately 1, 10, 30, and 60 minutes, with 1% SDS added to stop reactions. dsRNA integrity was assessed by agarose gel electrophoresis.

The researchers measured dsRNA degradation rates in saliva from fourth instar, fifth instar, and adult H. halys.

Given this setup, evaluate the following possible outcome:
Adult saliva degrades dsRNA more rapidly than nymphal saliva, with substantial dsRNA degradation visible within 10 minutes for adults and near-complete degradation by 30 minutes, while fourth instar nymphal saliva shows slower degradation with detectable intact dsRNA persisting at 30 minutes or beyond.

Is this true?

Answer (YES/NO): NO